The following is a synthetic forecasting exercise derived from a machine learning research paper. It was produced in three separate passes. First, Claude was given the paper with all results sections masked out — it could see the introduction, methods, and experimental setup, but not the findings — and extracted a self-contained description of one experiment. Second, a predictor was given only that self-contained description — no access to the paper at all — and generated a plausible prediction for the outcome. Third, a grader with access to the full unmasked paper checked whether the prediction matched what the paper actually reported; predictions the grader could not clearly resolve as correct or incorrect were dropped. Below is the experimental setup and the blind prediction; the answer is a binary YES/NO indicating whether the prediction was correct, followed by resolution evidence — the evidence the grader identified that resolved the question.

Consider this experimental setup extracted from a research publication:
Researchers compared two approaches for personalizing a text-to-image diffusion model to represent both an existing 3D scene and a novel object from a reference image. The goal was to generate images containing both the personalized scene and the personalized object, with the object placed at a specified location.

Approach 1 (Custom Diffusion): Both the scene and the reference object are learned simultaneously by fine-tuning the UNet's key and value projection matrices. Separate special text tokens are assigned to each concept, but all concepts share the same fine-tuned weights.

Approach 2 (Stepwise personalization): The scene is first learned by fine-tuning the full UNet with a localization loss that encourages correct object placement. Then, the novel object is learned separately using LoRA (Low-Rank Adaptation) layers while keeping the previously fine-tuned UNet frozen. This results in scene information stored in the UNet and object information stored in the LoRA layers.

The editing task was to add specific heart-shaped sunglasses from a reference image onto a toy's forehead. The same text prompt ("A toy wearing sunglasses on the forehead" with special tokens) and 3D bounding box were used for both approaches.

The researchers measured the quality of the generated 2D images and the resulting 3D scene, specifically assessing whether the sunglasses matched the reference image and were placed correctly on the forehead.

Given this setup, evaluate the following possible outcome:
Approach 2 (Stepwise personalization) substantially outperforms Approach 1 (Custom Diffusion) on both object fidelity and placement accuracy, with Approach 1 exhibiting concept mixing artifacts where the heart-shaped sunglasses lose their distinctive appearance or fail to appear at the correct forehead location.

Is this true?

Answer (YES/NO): YES